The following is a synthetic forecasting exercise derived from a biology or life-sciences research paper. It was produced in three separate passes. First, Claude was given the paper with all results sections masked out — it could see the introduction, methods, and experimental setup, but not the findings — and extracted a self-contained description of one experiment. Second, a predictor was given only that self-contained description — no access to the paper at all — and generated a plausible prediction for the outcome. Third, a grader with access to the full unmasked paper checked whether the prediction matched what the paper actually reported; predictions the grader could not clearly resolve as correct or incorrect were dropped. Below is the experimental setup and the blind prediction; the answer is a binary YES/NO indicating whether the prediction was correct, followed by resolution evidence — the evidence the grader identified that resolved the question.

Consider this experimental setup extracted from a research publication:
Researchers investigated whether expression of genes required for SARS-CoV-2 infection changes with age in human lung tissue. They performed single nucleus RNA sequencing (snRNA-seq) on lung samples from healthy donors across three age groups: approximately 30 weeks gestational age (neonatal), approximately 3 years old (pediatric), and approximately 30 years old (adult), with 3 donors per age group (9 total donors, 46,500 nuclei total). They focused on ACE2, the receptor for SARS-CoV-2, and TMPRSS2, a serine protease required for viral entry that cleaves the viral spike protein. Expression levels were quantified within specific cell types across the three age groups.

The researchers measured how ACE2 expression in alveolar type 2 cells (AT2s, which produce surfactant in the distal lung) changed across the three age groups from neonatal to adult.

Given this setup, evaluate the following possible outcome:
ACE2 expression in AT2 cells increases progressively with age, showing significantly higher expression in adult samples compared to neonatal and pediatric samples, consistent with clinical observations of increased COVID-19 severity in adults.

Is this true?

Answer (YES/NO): NO